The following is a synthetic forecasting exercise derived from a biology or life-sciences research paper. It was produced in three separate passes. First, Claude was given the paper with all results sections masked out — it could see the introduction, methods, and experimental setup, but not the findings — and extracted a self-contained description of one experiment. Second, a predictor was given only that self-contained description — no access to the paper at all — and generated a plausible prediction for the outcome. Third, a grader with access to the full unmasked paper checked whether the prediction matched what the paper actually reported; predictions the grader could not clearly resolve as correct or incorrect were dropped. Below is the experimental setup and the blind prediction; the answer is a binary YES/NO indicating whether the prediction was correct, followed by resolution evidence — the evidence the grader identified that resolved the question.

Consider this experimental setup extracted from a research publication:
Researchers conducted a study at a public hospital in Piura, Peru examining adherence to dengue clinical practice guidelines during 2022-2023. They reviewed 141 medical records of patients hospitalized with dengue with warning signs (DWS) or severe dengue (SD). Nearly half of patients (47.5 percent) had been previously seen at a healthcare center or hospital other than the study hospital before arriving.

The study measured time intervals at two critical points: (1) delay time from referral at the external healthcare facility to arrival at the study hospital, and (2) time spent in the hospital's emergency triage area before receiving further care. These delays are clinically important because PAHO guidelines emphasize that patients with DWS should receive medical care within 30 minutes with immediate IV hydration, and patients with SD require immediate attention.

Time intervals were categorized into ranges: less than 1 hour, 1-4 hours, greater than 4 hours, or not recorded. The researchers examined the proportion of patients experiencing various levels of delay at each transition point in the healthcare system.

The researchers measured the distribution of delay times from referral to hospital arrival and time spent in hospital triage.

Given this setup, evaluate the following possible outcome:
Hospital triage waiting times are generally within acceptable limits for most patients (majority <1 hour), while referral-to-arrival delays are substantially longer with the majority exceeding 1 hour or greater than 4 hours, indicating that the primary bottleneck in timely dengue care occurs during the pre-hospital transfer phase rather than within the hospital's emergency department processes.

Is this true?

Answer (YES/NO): NO